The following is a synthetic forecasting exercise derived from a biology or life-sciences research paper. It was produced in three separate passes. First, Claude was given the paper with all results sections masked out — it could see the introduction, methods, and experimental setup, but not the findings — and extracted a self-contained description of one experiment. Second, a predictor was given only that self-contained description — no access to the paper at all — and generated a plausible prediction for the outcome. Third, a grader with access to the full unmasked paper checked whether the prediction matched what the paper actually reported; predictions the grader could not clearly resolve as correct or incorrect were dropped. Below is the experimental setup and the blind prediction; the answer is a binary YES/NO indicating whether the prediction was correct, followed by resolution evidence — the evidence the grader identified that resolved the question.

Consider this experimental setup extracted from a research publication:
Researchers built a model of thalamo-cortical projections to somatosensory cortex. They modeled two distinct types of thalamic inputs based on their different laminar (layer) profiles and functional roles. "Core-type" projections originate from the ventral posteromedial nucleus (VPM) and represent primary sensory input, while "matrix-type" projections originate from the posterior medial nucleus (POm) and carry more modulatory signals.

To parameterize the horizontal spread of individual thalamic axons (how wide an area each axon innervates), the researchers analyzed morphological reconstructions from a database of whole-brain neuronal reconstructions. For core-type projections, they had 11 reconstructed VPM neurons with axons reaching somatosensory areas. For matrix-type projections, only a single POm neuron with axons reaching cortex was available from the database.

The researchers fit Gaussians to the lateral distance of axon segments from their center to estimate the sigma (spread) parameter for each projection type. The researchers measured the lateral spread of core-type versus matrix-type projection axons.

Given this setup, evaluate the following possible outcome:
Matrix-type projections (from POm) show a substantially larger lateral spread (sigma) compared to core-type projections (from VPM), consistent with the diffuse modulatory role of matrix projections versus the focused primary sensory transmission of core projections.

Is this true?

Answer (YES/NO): YES